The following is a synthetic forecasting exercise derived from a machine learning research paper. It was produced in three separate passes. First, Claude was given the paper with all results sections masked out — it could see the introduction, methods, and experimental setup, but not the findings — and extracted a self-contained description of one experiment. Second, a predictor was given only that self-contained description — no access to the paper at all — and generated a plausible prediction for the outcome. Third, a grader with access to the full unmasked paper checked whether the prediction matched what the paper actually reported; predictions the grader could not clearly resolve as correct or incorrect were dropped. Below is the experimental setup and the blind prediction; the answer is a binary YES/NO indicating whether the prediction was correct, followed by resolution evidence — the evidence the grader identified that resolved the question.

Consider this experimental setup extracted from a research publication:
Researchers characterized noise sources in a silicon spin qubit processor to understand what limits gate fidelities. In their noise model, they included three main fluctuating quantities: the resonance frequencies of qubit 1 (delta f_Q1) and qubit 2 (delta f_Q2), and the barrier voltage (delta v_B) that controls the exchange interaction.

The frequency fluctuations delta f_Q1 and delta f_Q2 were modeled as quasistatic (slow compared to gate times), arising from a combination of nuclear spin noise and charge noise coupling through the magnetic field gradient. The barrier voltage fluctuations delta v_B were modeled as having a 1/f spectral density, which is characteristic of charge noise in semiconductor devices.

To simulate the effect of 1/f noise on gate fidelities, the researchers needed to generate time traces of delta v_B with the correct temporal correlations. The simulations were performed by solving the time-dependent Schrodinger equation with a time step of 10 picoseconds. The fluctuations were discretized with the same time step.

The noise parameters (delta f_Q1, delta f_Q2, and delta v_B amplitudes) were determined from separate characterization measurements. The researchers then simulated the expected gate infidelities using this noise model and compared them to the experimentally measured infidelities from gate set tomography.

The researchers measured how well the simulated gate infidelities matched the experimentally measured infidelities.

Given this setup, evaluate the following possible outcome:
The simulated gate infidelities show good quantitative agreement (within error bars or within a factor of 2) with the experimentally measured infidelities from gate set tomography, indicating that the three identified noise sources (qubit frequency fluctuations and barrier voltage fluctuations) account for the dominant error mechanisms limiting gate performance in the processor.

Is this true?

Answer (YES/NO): NO